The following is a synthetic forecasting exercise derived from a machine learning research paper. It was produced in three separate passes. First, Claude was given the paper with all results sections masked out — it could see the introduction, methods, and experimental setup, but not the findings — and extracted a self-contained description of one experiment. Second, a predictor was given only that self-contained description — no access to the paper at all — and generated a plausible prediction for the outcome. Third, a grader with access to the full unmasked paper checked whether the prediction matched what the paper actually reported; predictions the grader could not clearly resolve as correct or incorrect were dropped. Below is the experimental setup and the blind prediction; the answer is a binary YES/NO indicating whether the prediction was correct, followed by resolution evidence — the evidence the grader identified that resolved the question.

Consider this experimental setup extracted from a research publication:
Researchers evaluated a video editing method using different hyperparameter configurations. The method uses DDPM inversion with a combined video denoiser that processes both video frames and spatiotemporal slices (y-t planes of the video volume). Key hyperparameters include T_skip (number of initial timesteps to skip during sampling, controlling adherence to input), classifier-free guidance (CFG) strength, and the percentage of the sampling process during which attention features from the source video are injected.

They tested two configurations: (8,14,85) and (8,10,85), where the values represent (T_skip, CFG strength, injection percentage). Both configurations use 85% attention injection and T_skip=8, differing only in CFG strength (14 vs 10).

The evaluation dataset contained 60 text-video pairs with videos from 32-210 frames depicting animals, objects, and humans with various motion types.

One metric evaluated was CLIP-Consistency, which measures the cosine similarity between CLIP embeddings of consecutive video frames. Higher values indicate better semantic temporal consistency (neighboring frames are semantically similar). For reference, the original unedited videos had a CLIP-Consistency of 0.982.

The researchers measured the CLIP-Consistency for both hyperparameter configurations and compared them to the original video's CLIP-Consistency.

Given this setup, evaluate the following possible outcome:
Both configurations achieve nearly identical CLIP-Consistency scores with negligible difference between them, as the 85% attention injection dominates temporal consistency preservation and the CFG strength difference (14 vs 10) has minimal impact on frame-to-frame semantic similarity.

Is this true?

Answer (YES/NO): YES